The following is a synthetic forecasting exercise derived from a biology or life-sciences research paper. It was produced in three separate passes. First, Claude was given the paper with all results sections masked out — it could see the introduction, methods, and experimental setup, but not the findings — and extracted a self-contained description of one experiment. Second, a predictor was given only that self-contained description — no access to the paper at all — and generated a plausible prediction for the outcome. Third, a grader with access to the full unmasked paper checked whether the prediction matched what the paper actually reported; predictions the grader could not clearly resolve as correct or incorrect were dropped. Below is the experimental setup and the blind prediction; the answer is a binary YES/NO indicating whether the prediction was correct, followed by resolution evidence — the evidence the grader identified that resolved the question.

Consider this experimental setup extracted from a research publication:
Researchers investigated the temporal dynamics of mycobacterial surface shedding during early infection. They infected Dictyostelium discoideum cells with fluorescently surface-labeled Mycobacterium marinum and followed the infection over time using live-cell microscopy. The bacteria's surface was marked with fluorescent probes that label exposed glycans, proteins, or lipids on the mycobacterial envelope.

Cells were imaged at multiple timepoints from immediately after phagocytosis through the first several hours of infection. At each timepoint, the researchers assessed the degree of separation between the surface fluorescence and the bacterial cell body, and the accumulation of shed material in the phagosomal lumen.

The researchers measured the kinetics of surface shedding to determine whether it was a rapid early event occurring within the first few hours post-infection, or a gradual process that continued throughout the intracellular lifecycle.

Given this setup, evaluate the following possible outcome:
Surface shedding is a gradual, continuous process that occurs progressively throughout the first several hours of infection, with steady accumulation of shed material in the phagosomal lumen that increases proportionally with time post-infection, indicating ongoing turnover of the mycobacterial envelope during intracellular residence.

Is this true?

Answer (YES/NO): NO